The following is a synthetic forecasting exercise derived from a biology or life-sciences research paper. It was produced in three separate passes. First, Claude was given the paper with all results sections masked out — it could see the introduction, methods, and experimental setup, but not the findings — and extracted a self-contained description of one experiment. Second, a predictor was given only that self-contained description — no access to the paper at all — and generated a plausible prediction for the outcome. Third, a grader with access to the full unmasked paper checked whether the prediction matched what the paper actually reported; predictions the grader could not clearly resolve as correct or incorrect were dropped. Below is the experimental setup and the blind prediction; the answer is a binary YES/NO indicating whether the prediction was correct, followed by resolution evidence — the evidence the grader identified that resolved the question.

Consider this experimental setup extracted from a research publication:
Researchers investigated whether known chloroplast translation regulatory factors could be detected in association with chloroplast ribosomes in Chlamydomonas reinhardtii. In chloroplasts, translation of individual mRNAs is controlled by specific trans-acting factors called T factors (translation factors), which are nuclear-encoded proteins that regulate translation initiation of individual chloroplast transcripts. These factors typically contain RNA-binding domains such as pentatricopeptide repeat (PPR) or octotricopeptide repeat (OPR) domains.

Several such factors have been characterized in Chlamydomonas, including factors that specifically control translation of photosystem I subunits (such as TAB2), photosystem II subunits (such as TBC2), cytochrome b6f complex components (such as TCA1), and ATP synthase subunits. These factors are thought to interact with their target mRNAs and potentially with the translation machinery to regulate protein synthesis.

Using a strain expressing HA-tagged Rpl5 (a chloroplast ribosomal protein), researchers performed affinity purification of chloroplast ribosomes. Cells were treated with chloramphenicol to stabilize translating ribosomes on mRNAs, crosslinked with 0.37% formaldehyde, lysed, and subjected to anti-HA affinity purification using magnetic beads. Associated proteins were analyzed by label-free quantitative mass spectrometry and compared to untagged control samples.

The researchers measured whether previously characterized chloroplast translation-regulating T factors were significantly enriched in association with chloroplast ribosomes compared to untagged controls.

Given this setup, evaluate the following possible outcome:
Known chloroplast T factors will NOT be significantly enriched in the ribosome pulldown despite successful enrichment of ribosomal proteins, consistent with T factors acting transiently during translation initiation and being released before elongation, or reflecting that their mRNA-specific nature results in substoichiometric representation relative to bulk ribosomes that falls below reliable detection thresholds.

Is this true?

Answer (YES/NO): NO